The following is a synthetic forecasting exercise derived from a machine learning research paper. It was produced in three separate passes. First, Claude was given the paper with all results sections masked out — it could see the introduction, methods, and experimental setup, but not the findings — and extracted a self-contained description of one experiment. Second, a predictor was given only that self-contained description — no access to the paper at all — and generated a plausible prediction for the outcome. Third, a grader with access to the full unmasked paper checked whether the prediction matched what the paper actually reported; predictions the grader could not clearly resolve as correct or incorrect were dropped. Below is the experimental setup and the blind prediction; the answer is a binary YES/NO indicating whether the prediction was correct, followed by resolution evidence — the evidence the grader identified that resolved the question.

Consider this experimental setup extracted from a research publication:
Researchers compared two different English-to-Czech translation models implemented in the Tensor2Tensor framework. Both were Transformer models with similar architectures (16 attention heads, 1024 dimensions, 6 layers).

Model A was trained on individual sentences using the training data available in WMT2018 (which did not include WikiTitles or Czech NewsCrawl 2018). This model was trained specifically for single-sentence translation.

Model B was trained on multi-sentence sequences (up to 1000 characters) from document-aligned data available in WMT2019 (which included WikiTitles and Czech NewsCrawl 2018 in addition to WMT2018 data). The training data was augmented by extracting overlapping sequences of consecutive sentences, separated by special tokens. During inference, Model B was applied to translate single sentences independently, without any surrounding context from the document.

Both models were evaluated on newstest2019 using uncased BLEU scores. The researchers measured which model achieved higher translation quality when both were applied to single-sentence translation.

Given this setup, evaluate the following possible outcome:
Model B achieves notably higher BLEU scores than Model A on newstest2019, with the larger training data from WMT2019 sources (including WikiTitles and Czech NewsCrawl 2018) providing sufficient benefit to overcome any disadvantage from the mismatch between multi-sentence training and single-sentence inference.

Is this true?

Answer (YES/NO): NO